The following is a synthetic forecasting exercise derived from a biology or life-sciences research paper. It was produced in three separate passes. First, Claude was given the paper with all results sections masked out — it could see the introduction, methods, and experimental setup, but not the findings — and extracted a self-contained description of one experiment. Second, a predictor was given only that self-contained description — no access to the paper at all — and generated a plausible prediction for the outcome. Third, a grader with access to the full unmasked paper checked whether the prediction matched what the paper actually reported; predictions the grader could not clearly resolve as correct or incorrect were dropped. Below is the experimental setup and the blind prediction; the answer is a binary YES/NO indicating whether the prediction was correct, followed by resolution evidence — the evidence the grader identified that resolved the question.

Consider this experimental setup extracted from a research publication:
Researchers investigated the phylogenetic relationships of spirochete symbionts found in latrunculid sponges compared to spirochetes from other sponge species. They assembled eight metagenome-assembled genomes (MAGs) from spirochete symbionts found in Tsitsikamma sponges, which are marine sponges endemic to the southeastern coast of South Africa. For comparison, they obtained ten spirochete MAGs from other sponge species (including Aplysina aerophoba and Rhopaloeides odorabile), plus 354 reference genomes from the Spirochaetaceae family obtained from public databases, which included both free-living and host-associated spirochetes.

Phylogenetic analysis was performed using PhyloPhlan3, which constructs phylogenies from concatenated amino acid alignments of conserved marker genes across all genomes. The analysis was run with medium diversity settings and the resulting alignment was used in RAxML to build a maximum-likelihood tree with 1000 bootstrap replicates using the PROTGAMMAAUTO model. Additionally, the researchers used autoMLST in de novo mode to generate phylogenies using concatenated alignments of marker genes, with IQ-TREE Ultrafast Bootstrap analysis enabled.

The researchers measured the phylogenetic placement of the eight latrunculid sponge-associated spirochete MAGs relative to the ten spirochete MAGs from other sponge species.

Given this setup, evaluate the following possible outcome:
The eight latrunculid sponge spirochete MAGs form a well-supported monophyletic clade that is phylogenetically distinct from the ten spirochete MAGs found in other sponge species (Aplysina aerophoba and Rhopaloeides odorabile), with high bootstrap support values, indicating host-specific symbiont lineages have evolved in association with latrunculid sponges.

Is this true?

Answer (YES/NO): YES